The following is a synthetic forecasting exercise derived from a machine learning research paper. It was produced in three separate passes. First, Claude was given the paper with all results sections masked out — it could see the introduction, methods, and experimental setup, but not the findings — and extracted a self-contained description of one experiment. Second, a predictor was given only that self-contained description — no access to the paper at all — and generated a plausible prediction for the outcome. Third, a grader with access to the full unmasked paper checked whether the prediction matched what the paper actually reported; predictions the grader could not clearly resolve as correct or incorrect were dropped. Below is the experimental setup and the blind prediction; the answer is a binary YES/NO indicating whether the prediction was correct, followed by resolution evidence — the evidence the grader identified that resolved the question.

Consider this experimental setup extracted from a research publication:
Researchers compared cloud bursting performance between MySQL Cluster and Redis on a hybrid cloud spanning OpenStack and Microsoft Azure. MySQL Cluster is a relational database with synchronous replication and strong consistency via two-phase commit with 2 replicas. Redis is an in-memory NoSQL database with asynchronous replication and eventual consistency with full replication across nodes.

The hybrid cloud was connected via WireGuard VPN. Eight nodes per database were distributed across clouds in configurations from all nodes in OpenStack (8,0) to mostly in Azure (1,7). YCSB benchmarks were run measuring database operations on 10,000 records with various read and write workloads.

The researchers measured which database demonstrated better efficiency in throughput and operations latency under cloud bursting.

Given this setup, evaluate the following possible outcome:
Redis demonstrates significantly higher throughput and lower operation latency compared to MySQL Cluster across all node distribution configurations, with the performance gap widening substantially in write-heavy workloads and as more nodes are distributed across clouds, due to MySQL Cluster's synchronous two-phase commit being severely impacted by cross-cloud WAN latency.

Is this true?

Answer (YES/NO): NO